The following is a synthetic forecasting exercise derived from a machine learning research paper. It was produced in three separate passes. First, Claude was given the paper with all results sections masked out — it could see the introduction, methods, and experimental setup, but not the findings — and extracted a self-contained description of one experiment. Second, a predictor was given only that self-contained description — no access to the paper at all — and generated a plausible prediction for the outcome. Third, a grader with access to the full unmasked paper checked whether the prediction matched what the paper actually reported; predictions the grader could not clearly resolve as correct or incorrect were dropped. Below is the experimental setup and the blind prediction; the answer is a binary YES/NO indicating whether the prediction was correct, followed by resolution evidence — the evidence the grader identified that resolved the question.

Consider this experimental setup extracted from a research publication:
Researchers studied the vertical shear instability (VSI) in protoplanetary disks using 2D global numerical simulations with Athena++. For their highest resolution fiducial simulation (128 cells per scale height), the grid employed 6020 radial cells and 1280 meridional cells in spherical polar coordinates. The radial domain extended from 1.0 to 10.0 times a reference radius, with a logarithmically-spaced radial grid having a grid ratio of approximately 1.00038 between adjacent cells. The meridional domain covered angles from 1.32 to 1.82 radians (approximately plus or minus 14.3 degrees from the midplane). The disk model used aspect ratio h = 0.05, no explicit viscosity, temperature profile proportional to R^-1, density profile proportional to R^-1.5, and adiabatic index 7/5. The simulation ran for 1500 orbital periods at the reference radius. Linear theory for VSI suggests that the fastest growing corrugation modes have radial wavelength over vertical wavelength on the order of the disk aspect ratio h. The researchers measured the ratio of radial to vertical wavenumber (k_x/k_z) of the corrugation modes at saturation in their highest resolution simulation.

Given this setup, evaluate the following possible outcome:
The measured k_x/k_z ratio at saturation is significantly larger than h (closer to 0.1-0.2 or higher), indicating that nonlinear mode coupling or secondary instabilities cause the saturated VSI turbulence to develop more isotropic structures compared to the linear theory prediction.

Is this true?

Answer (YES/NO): NO